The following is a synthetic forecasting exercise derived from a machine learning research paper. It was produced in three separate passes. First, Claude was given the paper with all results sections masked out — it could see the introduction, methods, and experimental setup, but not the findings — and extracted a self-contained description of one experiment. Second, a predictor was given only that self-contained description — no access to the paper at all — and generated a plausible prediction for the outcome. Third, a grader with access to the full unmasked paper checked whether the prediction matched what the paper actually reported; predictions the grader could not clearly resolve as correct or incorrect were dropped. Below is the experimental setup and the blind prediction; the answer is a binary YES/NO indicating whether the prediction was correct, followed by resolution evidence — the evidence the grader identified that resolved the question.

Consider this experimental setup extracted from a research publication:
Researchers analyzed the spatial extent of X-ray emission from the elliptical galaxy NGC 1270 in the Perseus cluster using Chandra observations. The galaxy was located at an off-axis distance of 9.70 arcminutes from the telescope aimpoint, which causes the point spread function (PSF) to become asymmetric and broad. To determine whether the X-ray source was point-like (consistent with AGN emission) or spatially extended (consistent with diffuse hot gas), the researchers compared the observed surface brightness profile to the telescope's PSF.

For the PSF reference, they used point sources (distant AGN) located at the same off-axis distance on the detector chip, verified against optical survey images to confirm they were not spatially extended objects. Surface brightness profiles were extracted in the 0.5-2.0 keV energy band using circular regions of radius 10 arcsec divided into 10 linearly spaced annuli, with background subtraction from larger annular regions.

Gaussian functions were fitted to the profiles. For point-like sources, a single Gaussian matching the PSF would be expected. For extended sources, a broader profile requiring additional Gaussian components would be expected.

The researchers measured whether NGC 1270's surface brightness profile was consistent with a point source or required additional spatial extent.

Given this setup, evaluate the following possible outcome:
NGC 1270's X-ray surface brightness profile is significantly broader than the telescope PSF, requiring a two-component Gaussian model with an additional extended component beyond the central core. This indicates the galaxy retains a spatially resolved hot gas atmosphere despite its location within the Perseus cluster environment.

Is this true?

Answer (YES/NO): YES